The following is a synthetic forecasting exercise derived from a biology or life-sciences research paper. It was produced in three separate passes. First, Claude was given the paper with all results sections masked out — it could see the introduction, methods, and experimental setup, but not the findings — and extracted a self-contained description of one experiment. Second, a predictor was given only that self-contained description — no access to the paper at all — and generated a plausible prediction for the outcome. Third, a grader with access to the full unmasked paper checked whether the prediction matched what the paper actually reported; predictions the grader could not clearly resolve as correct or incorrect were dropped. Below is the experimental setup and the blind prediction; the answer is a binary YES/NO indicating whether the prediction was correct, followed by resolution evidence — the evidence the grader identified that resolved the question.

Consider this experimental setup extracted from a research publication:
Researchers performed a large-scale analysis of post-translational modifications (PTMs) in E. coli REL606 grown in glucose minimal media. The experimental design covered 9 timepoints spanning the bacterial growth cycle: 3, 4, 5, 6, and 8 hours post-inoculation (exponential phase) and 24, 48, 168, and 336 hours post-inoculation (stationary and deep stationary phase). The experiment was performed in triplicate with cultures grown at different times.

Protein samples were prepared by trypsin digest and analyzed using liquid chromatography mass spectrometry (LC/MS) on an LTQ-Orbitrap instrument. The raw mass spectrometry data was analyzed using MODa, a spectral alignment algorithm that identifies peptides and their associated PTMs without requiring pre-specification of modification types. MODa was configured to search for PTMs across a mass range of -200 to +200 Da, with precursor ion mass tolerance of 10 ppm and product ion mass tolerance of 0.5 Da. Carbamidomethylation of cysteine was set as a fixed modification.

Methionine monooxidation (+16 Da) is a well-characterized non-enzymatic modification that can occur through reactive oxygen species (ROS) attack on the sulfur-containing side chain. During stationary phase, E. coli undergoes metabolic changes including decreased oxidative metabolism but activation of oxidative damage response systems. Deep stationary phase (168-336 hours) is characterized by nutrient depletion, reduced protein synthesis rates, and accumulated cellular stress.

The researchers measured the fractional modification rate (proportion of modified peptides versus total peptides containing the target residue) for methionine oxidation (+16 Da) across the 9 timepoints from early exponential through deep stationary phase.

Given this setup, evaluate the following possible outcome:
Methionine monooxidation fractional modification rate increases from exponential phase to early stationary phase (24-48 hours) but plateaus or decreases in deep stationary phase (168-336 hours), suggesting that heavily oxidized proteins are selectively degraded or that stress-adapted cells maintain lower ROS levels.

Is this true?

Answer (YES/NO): NO